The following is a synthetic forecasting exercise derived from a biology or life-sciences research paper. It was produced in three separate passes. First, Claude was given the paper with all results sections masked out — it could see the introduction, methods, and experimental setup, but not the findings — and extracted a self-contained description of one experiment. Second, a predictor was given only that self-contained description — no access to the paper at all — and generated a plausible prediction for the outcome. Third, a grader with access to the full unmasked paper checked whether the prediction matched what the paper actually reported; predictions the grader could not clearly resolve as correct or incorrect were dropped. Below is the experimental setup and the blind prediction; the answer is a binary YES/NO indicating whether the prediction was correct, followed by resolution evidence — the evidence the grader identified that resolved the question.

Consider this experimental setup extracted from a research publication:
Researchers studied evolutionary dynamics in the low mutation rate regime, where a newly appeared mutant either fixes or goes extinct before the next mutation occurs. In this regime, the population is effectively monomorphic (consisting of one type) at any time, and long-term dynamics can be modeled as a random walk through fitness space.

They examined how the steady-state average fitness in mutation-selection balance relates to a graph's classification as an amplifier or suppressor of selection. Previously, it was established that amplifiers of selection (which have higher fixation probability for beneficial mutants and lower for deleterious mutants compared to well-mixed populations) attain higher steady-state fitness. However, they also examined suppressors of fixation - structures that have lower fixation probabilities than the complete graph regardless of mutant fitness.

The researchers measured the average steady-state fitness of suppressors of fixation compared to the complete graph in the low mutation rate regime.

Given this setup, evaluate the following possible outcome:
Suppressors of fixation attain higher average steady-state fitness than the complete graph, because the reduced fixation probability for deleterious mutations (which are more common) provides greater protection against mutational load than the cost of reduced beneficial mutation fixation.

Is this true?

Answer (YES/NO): NO